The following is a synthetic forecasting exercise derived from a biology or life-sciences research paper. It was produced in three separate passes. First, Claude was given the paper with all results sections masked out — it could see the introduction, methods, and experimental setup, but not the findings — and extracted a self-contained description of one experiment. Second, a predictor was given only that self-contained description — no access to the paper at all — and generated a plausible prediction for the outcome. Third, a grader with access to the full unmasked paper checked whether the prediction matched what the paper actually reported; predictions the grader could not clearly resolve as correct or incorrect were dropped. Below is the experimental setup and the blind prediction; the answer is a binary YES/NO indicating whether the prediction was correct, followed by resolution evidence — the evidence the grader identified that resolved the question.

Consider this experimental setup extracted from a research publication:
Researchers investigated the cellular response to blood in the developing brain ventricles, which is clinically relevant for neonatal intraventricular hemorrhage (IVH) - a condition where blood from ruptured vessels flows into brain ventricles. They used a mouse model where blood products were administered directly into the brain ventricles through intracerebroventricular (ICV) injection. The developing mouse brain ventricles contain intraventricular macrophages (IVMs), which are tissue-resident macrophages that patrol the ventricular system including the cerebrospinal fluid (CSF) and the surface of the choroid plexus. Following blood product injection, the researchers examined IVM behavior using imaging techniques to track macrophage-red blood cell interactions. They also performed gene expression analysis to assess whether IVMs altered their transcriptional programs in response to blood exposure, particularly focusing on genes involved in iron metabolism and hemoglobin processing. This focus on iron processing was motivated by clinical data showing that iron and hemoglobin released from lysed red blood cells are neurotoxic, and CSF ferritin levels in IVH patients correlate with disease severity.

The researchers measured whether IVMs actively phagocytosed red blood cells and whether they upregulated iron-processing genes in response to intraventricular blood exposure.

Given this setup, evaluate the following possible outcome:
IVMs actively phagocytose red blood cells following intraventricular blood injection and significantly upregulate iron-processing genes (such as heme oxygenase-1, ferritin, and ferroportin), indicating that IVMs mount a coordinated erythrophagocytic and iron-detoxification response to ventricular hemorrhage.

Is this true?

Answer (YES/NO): YES